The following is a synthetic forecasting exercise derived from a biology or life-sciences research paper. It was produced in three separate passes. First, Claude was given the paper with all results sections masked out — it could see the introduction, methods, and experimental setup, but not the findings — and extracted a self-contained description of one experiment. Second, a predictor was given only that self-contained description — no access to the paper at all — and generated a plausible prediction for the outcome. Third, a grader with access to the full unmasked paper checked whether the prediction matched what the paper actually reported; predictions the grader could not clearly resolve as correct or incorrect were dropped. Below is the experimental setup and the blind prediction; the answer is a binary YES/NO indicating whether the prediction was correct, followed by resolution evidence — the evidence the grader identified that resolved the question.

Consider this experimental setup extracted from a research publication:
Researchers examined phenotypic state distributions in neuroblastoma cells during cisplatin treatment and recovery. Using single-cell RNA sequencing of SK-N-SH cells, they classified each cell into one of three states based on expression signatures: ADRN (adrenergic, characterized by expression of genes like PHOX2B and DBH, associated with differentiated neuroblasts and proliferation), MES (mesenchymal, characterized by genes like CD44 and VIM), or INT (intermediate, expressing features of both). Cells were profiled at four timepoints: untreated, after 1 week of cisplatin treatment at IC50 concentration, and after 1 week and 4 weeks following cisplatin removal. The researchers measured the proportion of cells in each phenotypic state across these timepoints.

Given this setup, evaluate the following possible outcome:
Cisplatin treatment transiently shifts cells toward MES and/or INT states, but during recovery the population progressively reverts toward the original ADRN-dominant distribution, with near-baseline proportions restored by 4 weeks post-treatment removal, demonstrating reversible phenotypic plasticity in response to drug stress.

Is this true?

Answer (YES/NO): YES